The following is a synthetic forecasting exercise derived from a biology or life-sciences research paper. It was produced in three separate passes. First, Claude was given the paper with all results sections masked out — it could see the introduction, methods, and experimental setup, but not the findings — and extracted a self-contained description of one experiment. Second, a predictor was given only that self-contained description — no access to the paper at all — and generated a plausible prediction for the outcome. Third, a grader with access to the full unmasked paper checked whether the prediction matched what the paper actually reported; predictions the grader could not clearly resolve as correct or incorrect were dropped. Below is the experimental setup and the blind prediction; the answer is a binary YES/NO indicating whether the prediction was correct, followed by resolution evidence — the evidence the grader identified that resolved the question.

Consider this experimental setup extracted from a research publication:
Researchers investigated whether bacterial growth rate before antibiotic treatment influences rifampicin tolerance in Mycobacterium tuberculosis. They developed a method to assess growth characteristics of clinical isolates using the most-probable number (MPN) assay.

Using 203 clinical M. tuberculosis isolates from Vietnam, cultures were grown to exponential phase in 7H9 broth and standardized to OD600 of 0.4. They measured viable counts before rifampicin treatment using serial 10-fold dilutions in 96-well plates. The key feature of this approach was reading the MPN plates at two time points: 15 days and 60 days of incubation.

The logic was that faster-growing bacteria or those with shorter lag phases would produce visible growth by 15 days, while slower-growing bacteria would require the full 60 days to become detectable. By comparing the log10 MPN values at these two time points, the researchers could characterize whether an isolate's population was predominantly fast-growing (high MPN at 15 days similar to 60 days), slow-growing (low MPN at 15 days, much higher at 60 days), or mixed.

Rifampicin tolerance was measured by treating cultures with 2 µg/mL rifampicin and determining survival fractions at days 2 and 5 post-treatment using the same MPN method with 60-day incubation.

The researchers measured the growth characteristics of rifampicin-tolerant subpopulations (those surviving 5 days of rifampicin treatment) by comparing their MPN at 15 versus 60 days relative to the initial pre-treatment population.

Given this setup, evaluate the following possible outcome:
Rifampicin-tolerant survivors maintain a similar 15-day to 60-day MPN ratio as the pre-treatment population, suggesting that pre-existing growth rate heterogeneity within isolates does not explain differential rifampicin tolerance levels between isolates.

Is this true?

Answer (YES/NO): NO